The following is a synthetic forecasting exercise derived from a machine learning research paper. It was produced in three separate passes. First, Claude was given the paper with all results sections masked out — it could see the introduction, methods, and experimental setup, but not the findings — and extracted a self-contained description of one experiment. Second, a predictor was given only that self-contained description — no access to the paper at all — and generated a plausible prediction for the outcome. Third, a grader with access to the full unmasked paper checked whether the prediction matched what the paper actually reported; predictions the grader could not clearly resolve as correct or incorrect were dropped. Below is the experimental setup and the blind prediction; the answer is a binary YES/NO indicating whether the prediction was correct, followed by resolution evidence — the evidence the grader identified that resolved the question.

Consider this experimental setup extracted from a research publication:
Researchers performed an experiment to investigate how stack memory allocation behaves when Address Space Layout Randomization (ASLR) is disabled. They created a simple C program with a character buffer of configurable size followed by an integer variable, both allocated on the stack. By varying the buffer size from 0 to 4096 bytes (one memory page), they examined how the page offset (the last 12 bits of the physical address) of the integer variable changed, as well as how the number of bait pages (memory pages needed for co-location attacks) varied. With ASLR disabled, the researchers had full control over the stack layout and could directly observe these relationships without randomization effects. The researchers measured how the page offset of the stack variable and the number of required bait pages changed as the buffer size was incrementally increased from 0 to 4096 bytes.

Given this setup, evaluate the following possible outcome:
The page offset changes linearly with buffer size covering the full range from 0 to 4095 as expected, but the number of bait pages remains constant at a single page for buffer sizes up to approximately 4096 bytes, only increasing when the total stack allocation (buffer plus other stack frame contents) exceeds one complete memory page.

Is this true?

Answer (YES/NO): NO